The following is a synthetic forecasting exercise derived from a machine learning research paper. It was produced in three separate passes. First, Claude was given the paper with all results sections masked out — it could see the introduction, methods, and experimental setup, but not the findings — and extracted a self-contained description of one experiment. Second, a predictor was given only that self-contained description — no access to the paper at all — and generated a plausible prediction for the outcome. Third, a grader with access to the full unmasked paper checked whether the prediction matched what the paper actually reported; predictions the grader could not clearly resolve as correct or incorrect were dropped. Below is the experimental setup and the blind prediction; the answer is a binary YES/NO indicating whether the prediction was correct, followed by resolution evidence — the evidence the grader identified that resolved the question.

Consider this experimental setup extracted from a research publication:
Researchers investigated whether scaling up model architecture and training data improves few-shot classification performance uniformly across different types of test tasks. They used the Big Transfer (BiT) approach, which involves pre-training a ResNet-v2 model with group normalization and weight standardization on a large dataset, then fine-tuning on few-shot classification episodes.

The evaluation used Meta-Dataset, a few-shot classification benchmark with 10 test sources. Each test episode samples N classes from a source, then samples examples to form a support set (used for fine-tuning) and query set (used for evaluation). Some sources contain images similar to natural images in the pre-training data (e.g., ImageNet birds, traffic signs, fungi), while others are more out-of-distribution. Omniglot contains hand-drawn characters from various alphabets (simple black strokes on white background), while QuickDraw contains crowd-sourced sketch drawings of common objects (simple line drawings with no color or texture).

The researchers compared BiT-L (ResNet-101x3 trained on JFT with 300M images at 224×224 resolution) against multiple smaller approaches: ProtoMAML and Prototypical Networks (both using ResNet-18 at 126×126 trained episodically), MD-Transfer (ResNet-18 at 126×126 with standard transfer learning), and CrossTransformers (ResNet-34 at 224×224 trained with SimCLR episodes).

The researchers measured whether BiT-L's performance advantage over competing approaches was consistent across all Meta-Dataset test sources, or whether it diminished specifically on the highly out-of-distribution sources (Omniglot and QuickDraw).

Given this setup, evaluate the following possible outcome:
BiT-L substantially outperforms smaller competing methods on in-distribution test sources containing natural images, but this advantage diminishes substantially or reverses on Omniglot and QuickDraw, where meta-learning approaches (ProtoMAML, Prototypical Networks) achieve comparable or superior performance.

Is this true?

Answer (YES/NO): NO